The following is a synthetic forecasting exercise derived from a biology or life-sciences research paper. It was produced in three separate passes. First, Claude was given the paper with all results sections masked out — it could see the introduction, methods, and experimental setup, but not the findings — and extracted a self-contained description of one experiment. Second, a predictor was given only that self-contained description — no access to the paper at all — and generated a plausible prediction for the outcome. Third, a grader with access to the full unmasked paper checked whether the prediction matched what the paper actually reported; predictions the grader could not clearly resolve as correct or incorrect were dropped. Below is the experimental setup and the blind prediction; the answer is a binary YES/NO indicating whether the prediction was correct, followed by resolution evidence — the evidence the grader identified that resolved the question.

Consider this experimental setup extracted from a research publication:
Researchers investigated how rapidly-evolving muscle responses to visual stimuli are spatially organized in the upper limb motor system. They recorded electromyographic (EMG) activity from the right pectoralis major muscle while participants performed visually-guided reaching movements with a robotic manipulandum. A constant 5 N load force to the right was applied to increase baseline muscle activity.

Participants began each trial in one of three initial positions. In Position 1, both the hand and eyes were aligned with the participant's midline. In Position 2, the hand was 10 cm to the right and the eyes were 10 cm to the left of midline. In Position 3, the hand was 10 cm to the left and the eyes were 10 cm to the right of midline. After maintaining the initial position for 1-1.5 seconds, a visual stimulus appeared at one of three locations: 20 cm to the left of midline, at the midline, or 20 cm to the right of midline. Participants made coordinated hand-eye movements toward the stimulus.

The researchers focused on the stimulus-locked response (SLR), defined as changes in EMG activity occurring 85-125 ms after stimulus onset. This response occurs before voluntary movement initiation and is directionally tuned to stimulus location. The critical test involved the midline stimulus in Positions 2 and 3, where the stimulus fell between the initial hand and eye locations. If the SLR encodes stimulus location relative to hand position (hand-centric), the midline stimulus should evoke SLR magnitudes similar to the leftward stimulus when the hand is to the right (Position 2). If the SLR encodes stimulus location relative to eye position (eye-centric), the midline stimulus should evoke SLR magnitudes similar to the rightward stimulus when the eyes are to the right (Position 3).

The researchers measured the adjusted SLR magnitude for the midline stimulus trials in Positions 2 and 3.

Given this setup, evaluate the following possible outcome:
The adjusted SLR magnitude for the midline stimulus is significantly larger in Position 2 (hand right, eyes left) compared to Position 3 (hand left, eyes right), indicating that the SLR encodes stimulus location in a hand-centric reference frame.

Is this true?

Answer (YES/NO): YES